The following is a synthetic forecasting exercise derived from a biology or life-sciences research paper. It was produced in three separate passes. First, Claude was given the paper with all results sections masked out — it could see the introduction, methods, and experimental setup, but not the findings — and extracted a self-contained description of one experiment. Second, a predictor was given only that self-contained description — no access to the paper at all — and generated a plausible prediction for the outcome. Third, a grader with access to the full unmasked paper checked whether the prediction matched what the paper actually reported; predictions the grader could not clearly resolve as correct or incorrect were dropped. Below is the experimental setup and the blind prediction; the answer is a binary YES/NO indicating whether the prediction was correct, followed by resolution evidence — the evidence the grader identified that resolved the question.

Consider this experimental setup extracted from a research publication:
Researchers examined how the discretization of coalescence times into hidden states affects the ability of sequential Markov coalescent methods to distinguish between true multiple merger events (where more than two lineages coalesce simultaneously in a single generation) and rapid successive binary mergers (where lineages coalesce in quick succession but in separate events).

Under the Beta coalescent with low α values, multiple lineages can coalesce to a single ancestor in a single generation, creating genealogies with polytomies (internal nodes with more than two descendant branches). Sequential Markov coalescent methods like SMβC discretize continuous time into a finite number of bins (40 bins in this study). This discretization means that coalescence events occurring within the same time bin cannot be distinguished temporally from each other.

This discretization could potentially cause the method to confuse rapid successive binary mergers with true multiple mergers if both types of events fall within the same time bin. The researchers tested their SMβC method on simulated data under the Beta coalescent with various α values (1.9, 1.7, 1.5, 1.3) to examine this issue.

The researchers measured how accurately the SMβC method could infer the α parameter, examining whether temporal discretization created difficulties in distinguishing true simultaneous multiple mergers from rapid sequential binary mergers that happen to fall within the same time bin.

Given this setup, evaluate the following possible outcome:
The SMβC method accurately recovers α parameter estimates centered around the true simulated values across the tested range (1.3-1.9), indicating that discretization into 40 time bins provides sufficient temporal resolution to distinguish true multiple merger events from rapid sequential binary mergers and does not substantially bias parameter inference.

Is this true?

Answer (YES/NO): NO